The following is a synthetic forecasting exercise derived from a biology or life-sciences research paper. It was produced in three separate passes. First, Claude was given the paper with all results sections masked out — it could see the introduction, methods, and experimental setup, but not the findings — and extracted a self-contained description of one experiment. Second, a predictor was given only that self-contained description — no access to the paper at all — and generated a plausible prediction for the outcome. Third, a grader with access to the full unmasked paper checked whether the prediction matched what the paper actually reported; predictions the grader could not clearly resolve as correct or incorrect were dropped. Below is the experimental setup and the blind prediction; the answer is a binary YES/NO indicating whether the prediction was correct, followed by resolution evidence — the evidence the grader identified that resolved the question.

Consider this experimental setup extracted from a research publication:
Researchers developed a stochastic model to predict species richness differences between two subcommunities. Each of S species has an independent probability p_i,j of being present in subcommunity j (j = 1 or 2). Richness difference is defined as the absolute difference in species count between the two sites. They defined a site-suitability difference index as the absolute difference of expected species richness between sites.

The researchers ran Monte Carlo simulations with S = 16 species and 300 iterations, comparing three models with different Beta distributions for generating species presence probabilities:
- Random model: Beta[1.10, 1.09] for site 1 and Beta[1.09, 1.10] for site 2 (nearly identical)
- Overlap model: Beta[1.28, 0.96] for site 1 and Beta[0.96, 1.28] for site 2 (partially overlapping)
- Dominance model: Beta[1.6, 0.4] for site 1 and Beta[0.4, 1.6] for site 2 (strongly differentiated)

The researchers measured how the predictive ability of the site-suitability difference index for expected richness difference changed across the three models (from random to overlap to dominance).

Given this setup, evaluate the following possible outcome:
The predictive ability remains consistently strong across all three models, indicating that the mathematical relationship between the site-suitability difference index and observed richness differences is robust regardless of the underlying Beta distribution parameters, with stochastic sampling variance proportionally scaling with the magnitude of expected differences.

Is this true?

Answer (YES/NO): NO